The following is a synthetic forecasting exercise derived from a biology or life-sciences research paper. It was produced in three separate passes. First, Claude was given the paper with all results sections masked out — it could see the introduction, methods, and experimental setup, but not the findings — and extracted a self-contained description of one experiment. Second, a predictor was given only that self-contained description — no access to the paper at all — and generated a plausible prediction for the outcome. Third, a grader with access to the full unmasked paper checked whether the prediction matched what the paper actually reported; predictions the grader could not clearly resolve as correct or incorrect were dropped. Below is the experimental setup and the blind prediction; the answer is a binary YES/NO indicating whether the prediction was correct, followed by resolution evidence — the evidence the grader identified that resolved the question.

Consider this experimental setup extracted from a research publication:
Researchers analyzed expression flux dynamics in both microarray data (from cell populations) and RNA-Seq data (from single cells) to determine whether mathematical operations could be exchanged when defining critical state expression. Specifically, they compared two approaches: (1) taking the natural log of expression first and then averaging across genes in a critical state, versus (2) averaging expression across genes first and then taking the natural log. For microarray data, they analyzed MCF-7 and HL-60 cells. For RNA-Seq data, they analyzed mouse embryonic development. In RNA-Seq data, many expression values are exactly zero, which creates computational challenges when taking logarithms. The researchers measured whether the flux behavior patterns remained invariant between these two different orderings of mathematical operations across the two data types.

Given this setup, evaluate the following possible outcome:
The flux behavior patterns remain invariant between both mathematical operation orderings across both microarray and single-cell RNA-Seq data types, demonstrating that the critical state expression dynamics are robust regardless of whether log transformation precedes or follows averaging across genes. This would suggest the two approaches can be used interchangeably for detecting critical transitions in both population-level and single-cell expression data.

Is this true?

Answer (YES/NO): NO